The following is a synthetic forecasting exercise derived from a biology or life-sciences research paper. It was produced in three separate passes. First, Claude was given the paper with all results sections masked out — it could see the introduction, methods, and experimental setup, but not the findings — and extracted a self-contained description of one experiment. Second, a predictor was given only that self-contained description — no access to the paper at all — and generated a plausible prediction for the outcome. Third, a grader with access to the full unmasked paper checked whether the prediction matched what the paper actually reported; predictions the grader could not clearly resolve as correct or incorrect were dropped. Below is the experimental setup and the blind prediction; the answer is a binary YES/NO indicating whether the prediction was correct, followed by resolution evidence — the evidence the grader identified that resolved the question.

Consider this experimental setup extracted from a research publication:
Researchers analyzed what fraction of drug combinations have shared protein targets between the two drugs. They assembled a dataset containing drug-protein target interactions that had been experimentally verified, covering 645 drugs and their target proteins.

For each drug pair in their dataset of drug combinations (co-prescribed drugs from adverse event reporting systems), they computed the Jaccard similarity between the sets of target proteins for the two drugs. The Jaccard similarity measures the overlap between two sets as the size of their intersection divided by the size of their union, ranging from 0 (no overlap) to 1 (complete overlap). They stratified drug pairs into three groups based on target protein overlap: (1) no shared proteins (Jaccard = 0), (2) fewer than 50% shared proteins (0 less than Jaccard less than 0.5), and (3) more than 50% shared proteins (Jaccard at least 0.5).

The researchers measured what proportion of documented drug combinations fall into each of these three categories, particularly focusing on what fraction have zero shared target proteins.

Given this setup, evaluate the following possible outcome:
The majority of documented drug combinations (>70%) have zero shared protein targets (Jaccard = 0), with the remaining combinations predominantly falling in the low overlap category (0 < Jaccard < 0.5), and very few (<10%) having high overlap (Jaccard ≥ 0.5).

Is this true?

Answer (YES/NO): NO